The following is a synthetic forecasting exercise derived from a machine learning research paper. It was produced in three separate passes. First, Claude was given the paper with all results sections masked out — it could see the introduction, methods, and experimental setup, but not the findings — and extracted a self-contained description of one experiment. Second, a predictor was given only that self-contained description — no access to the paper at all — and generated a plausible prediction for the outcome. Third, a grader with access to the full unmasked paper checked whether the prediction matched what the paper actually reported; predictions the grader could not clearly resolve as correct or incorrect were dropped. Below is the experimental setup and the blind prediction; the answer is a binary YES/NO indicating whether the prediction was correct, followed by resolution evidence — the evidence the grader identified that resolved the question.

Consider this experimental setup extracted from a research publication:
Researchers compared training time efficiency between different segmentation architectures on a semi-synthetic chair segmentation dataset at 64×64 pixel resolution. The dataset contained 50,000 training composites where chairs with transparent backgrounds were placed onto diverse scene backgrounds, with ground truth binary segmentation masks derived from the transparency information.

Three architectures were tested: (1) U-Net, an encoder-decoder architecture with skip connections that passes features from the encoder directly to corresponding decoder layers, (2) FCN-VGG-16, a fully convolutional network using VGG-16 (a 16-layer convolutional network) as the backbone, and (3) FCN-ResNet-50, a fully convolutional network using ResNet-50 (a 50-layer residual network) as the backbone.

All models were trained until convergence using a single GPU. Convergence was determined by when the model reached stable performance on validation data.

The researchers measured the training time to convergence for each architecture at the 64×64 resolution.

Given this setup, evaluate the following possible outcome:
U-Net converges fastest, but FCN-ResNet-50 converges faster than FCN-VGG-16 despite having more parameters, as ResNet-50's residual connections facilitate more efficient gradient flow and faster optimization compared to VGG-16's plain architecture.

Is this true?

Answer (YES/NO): NO